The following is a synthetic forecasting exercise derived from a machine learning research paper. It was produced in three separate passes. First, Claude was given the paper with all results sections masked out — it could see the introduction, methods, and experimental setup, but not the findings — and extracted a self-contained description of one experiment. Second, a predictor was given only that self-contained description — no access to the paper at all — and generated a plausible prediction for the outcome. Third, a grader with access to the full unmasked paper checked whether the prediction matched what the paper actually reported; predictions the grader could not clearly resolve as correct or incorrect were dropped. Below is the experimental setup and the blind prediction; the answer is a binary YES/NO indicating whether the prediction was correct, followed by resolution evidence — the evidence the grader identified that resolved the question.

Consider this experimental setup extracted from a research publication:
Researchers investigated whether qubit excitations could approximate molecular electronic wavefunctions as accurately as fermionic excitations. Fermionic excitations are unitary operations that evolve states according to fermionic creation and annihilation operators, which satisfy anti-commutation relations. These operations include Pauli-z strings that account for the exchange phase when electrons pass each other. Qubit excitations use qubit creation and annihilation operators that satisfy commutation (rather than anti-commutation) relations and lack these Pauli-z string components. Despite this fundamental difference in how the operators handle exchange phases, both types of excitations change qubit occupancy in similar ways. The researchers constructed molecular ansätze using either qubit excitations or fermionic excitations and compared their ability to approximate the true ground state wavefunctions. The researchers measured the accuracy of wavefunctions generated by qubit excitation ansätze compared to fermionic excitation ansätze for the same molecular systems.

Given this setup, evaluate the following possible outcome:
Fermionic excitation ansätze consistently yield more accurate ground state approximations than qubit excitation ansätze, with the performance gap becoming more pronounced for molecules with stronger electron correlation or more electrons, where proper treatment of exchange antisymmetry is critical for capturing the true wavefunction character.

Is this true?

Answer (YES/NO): NO